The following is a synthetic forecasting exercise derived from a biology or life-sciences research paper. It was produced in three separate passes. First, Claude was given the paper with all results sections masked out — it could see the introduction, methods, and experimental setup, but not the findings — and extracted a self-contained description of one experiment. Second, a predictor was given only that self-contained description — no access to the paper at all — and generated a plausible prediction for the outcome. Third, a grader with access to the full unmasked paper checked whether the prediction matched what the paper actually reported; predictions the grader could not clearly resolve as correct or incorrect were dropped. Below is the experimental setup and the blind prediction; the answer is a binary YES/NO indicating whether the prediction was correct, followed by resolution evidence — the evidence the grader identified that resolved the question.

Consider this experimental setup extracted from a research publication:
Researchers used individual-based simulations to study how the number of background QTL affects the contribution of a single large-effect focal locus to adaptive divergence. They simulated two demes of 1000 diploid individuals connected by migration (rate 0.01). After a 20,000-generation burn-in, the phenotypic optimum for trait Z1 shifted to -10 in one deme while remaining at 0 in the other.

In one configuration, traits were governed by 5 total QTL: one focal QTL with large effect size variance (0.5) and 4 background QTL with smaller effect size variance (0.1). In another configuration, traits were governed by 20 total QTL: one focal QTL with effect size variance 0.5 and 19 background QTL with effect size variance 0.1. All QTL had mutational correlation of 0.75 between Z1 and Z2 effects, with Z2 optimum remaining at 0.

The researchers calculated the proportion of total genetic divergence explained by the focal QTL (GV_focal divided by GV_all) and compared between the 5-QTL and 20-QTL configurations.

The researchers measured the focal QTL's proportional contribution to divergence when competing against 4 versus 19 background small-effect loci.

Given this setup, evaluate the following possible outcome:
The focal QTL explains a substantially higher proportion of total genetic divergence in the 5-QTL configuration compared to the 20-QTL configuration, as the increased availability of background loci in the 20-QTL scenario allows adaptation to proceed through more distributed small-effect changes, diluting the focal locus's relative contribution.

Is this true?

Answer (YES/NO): NO